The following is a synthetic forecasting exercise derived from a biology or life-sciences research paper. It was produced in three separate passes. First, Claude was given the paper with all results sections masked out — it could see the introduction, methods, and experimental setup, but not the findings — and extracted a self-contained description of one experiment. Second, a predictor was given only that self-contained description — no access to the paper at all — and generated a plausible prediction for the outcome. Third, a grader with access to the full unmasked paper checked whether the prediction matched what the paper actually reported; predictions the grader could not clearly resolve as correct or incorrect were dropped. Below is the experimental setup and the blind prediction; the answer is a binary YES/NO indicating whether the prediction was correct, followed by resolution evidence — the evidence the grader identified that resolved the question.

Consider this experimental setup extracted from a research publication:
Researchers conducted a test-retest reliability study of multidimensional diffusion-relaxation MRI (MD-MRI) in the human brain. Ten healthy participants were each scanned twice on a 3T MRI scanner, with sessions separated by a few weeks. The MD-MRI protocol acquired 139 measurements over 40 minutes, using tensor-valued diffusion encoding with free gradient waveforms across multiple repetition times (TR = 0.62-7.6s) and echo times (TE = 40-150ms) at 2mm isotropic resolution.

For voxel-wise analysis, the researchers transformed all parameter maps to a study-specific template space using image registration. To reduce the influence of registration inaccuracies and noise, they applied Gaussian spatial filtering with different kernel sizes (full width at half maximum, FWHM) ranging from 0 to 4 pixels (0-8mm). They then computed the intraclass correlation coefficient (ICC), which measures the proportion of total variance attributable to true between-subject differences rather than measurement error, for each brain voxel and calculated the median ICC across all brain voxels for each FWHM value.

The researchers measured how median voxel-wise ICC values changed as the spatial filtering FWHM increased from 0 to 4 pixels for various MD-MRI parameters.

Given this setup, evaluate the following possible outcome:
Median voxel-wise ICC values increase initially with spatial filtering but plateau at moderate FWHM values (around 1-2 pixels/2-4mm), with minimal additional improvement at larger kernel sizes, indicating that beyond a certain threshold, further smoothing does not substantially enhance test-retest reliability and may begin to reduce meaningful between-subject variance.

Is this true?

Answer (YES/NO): NO